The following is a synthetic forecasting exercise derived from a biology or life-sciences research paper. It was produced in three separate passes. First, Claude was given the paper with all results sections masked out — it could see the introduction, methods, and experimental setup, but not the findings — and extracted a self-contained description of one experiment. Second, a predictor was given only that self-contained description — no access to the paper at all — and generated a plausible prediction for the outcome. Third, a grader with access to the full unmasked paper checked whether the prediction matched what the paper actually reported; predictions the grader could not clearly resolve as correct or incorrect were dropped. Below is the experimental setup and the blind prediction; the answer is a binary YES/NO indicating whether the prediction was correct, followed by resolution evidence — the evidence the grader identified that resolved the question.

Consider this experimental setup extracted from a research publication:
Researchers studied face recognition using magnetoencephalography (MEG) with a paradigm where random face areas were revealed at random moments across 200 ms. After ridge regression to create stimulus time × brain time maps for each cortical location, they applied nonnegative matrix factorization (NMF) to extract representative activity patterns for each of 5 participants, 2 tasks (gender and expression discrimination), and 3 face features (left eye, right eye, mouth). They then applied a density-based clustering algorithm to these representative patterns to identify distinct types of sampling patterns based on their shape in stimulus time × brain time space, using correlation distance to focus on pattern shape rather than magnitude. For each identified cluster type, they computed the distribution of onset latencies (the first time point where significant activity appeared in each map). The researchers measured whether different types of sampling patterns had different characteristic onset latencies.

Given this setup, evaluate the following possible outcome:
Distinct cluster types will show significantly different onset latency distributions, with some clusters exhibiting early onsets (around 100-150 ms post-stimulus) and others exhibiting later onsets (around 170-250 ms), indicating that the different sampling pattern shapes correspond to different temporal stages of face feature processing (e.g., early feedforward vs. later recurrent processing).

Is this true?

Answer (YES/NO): NO